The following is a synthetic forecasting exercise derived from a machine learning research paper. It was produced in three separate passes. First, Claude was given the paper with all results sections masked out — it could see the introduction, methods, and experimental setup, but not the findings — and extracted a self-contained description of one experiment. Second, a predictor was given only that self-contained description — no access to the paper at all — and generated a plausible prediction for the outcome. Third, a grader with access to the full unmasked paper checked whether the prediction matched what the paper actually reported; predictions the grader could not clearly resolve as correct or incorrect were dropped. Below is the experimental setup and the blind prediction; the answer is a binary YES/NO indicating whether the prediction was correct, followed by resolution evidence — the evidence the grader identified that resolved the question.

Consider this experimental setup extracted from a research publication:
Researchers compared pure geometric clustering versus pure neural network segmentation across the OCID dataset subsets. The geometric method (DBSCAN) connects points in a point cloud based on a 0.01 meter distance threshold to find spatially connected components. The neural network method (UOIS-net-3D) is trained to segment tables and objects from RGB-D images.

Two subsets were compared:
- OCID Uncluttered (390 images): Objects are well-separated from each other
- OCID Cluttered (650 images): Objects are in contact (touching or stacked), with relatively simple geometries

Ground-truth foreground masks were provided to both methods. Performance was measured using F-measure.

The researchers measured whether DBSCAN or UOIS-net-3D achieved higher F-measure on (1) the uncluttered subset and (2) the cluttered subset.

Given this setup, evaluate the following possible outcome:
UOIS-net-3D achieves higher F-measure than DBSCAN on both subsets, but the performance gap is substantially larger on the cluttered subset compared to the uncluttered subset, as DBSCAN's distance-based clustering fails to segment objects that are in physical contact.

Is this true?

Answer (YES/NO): NO